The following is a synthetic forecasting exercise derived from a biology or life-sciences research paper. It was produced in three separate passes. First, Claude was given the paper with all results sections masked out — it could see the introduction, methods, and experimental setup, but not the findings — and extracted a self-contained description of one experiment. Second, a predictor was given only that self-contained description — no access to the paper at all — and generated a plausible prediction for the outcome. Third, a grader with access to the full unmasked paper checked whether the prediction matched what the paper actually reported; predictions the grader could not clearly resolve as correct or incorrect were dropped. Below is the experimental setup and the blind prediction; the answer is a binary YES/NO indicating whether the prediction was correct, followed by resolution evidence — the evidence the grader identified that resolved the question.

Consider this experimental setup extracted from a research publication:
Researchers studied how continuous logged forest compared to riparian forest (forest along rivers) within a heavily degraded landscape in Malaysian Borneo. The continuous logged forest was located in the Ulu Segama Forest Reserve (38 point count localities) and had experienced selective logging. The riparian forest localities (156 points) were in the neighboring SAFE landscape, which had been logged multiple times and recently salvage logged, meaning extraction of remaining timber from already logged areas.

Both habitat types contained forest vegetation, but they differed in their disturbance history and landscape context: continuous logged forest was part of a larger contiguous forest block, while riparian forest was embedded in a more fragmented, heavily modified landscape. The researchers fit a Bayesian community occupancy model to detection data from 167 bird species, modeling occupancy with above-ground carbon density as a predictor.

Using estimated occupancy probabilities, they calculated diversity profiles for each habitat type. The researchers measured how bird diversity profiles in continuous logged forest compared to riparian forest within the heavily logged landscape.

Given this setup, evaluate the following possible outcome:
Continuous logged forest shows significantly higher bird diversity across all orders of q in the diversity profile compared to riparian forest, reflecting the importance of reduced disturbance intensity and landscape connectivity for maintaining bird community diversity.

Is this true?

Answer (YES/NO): NO